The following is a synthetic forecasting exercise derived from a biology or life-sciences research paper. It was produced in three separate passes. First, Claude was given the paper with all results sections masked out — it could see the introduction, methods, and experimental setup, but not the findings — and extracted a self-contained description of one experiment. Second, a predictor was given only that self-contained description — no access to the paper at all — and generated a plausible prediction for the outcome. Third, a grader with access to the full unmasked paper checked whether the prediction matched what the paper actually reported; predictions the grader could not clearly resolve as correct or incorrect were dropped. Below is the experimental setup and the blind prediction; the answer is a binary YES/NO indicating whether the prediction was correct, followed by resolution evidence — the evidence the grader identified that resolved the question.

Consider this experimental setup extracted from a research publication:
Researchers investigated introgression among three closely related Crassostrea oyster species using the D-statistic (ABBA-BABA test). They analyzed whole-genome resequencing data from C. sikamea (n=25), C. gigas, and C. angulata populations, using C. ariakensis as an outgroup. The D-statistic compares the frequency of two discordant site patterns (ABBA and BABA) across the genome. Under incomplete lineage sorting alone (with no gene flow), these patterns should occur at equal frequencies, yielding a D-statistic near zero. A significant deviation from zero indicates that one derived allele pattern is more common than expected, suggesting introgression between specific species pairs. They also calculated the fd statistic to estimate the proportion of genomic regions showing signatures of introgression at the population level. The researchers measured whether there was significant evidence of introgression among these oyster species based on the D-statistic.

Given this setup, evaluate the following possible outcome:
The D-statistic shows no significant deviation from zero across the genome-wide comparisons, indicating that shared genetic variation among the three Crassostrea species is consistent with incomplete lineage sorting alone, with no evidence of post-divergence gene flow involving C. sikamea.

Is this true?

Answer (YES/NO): NO